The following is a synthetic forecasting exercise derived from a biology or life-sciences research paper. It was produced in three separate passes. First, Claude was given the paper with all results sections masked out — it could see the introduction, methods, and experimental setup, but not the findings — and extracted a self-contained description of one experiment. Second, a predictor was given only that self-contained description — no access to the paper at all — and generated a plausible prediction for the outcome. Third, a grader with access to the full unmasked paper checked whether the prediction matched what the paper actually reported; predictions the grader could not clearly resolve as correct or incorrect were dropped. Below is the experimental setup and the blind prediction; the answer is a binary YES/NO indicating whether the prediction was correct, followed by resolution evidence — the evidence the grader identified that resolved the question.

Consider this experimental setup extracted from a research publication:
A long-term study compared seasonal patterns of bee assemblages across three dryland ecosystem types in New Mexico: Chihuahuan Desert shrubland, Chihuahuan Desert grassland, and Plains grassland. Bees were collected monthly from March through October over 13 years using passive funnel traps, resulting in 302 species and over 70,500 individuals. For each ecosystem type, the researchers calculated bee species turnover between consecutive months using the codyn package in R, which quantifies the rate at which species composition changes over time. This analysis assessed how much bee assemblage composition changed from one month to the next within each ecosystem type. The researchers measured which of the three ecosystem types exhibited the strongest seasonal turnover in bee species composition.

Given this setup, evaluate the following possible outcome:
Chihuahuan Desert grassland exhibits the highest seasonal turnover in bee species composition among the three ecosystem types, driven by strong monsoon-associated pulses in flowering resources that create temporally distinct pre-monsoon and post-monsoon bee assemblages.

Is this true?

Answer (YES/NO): YES